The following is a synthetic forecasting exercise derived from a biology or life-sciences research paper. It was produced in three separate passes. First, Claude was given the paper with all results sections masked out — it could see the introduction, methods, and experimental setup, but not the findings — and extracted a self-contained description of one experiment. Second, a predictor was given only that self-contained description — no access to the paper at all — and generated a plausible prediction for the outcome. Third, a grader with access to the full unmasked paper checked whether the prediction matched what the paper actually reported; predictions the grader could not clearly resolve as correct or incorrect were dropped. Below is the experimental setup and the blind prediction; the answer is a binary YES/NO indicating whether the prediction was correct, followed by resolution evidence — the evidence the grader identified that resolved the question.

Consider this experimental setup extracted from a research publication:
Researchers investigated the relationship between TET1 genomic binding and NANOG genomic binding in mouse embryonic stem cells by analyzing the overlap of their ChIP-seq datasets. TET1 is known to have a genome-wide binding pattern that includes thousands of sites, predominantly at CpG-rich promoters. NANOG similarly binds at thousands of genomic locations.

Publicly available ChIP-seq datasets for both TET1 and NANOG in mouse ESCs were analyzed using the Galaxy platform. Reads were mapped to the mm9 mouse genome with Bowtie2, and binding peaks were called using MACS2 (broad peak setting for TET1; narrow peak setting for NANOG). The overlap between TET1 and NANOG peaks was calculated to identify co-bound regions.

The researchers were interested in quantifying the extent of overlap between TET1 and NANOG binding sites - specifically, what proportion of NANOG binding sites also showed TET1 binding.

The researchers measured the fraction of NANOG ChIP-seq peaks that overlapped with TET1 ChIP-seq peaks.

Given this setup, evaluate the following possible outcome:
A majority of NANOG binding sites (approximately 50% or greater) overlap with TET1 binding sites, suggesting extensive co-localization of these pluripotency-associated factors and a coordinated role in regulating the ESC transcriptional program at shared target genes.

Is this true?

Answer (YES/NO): NO